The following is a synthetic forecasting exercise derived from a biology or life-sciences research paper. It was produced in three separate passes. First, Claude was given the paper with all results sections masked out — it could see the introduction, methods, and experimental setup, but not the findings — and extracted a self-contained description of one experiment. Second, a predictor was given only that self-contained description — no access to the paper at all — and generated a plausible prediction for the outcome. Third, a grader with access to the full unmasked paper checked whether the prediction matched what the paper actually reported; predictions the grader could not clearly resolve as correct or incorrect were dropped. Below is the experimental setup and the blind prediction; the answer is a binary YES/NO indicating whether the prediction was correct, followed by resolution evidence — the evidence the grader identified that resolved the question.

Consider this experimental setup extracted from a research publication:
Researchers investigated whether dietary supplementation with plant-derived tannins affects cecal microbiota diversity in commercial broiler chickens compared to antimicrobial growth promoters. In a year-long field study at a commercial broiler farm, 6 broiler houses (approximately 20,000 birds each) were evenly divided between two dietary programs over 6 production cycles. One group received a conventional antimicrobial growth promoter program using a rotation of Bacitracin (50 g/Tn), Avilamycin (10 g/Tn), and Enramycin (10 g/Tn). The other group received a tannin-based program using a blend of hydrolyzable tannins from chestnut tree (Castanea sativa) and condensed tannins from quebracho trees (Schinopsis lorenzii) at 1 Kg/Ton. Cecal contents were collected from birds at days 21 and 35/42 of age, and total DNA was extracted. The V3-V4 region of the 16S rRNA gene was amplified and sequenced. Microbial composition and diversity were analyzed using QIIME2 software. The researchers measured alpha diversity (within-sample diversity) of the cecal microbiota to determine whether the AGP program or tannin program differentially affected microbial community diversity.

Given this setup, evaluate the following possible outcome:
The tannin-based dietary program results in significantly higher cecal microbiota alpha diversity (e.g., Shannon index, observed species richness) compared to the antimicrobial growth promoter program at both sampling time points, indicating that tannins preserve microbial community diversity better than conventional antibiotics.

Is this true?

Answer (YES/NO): NO